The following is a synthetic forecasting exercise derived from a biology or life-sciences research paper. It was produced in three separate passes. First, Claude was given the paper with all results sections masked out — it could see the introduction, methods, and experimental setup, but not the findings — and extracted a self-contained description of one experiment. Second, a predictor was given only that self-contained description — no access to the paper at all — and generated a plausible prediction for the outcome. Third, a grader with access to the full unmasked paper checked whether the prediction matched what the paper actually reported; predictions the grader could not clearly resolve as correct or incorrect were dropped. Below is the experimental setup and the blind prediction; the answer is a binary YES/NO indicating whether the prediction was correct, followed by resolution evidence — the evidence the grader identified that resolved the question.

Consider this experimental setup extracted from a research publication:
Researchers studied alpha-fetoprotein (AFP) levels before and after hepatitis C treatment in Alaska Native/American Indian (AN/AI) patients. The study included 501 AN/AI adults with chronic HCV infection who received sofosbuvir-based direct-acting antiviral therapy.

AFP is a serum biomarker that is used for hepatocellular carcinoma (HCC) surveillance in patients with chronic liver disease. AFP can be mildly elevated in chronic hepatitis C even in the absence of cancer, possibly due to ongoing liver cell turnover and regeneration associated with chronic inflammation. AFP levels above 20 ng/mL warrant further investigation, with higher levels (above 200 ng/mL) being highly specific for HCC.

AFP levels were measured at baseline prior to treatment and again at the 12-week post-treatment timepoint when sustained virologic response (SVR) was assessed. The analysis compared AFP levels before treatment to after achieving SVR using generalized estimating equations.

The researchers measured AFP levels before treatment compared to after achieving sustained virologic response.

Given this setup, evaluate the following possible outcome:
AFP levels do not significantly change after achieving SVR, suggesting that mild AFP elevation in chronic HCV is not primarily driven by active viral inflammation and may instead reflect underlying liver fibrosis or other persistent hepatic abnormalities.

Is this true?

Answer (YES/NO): NO